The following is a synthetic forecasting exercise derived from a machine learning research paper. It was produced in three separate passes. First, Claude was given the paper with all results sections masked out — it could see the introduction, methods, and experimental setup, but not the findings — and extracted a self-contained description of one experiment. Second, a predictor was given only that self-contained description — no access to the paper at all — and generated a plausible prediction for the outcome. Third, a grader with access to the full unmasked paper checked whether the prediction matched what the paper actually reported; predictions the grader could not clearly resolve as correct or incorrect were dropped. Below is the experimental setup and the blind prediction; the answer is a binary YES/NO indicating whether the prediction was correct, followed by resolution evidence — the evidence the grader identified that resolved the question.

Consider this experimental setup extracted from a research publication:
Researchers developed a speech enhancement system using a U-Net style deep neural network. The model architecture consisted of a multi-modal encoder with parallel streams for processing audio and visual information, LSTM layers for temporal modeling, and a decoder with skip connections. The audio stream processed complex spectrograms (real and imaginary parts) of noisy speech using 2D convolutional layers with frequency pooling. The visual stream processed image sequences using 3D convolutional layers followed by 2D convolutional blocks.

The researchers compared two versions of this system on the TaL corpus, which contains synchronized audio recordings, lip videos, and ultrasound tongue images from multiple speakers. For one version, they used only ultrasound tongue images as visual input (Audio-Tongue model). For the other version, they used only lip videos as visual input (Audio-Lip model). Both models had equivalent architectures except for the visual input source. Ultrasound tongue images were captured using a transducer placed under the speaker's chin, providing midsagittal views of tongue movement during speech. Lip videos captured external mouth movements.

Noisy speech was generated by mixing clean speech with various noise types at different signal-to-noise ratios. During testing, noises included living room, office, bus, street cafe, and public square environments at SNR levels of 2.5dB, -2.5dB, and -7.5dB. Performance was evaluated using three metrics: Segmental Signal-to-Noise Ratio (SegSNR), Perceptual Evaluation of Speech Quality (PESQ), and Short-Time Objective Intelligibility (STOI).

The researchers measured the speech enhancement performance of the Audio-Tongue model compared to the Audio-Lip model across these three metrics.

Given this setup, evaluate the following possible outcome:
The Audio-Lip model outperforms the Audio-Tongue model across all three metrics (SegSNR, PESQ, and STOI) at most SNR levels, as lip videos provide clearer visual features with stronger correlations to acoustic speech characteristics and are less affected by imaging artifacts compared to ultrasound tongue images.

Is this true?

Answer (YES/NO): NO